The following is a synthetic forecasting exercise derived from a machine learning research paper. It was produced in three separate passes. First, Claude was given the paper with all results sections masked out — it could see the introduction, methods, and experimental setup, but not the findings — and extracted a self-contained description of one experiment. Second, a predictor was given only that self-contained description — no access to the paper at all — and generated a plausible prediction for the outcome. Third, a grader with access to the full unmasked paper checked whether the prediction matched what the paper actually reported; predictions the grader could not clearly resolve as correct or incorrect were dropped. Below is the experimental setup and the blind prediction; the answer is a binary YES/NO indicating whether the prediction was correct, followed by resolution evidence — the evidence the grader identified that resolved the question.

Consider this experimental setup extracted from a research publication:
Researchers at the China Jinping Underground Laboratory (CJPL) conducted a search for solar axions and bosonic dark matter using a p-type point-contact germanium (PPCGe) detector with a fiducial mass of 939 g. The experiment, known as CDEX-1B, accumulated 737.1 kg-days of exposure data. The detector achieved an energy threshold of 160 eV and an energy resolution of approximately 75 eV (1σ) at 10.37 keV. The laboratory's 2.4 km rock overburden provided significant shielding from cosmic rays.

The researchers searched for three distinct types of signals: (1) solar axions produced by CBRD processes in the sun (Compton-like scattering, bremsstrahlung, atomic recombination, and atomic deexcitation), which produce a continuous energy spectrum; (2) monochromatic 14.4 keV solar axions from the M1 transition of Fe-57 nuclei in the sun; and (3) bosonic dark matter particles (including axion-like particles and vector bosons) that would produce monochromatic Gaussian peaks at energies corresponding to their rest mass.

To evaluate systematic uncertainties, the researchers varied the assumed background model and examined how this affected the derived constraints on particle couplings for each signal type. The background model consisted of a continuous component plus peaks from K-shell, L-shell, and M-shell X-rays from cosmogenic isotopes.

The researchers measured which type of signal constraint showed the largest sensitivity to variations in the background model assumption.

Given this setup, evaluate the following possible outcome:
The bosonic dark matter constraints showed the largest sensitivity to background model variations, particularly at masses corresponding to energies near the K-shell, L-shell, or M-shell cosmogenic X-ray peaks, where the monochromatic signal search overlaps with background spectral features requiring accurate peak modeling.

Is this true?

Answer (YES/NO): YES